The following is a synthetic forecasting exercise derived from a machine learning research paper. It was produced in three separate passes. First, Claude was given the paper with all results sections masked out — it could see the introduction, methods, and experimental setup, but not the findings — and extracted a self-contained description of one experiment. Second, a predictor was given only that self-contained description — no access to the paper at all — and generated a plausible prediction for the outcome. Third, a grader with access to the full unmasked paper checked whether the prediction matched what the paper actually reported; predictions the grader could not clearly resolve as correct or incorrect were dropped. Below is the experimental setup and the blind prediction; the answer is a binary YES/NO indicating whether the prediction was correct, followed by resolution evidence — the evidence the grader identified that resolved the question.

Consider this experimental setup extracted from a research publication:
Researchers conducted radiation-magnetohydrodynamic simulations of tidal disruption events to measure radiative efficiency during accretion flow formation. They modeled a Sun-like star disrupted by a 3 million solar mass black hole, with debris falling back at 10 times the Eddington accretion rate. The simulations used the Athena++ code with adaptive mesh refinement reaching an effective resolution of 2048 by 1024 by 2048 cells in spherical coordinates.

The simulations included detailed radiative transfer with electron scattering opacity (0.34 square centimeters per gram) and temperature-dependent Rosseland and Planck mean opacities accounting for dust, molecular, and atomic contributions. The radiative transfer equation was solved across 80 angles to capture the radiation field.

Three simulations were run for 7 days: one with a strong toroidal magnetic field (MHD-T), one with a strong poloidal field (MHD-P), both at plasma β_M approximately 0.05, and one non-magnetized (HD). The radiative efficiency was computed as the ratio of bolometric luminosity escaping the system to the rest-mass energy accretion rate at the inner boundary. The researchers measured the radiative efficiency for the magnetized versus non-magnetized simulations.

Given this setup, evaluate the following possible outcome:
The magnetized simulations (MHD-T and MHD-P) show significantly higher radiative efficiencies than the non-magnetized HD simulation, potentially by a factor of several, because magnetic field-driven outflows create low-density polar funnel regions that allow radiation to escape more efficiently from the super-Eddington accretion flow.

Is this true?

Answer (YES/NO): NO